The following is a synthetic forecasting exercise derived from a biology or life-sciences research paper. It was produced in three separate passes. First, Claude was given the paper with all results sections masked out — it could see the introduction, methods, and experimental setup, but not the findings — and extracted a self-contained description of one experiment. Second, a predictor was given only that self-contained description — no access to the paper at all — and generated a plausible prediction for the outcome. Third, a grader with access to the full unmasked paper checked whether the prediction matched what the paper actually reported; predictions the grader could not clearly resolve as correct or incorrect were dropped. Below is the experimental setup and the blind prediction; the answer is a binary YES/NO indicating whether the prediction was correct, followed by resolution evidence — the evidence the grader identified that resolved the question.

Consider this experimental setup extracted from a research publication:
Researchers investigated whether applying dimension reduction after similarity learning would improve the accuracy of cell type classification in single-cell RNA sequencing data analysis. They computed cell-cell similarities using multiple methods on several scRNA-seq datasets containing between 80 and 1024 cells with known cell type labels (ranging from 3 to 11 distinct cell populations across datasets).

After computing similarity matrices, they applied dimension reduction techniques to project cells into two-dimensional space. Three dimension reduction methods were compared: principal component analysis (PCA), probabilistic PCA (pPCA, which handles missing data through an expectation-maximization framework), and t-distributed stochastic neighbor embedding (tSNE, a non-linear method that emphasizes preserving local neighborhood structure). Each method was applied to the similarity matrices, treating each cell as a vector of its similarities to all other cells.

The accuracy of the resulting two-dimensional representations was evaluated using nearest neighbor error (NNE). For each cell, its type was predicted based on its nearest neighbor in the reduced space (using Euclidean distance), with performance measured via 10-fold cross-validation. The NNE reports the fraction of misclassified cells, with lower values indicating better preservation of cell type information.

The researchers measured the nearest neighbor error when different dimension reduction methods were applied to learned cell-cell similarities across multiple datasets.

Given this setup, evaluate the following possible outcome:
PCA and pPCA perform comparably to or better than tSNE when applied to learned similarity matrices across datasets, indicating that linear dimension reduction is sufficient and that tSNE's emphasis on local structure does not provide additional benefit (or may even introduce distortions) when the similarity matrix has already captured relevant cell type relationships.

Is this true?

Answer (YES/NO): NO